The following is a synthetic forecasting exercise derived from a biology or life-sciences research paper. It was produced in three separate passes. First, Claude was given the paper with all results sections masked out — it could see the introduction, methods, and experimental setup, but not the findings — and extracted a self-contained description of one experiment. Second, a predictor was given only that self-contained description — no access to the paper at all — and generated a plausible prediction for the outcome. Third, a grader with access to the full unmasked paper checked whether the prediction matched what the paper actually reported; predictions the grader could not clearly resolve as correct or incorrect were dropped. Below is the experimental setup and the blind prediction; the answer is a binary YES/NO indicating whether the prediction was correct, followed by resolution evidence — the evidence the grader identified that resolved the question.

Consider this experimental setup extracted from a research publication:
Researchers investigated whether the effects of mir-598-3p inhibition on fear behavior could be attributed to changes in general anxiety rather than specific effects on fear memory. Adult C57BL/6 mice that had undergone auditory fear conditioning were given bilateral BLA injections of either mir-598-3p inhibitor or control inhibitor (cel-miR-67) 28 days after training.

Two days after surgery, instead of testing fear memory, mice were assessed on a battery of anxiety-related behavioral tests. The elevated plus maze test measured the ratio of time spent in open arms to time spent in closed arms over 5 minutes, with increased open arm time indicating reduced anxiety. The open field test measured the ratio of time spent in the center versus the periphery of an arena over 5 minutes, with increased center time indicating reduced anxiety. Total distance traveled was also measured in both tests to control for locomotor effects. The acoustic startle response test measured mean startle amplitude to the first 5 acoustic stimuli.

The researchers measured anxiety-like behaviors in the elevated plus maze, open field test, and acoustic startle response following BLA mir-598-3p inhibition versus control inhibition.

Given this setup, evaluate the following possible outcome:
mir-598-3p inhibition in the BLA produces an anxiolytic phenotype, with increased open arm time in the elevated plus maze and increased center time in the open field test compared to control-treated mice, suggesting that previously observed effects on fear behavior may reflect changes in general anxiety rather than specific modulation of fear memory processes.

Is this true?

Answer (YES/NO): NO